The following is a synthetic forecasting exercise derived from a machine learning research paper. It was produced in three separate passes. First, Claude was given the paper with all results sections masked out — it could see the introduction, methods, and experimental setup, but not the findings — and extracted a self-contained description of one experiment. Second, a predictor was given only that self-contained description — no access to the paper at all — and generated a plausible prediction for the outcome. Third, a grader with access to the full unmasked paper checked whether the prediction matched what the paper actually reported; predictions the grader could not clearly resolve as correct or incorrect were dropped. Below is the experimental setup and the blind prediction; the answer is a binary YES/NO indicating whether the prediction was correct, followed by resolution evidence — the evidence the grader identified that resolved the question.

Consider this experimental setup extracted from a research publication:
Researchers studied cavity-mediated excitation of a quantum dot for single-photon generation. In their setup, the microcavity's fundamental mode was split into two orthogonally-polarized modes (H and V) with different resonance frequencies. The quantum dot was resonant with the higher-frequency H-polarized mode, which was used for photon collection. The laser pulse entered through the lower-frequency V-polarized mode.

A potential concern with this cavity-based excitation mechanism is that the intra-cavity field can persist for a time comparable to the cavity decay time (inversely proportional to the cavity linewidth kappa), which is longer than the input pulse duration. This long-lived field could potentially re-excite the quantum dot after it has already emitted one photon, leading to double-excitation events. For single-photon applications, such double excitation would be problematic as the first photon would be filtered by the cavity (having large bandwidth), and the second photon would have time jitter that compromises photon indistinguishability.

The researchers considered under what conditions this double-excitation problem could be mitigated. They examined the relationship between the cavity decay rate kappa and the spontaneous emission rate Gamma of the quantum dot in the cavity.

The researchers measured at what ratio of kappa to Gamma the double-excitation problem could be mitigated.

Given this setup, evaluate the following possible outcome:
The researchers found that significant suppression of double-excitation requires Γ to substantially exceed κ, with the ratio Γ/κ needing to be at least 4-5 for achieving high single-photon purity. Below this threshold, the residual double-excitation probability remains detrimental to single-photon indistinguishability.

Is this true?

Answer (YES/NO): NO